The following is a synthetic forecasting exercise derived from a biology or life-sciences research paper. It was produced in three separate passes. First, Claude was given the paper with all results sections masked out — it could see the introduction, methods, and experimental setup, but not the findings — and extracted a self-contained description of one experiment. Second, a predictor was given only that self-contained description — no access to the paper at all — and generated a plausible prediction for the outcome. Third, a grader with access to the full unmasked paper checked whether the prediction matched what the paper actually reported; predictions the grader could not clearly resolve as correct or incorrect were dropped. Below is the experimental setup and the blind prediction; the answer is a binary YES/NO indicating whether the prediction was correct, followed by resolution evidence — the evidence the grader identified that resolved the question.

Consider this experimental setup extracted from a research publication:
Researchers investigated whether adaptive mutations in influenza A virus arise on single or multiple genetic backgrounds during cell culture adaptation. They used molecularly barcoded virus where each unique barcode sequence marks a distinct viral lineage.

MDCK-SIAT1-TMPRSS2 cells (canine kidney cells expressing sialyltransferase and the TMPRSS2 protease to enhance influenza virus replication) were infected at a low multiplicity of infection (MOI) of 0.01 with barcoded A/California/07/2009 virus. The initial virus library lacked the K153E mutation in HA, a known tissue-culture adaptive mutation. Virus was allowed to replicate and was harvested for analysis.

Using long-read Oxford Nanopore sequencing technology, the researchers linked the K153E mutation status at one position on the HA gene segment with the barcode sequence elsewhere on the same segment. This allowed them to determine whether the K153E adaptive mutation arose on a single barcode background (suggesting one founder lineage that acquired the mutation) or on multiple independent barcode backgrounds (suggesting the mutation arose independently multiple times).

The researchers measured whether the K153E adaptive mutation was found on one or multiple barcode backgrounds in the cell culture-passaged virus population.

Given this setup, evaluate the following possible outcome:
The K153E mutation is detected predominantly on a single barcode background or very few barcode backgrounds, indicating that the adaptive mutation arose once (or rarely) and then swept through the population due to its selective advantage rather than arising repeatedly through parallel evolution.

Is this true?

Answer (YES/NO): NO